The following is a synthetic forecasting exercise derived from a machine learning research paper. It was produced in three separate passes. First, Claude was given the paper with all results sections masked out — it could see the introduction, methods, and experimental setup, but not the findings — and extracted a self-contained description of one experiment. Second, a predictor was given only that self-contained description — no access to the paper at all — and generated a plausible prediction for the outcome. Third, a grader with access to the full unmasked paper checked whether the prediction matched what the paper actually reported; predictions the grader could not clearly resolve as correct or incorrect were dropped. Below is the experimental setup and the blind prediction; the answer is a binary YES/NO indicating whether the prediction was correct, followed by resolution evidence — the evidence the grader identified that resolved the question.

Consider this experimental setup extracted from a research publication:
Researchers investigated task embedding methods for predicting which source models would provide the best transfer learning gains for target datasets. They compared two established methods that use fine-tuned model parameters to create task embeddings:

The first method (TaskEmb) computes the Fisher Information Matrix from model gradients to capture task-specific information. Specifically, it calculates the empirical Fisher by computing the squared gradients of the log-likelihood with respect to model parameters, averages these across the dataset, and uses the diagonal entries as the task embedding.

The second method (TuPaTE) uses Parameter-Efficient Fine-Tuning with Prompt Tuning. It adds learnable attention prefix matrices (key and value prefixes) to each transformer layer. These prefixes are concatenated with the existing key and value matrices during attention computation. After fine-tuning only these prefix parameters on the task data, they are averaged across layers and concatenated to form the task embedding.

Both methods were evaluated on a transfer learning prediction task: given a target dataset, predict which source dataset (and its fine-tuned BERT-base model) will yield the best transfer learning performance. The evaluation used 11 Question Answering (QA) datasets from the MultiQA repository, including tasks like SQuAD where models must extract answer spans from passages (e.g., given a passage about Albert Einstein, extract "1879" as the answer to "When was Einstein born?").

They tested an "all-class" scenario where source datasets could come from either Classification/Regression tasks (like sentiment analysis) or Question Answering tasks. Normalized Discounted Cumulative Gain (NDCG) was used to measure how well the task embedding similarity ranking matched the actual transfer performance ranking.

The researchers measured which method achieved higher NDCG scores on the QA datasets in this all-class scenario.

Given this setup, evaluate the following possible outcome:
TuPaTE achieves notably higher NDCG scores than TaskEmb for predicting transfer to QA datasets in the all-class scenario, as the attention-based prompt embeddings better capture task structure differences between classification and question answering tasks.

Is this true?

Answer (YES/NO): NO